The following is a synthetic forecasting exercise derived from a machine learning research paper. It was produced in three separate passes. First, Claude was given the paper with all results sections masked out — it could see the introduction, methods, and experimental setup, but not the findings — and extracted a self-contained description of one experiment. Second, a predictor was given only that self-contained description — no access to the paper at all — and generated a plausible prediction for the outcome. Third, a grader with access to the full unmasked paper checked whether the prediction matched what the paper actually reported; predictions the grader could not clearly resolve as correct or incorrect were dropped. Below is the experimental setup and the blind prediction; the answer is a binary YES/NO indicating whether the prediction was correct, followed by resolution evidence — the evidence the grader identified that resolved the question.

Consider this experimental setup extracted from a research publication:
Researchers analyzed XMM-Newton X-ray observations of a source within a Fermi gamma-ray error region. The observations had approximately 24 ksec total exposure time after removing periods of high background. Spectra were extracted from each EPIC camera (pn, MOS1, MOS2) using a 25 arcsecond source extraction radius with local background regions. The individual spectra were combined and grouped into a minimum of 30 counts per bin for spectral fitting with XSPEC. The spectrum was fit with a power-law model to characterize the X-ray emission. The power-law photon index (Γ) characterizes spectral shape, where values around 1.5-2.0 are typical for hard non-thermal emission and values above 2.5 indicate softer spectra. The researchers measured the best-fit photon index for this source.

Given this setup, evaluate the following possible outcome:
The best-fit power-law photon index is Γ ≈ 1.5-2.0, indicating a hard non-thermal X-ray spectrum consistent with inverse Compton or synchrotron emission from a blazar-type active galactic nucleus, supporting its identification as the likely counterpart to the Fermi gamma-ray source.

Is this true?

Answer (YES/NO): NO